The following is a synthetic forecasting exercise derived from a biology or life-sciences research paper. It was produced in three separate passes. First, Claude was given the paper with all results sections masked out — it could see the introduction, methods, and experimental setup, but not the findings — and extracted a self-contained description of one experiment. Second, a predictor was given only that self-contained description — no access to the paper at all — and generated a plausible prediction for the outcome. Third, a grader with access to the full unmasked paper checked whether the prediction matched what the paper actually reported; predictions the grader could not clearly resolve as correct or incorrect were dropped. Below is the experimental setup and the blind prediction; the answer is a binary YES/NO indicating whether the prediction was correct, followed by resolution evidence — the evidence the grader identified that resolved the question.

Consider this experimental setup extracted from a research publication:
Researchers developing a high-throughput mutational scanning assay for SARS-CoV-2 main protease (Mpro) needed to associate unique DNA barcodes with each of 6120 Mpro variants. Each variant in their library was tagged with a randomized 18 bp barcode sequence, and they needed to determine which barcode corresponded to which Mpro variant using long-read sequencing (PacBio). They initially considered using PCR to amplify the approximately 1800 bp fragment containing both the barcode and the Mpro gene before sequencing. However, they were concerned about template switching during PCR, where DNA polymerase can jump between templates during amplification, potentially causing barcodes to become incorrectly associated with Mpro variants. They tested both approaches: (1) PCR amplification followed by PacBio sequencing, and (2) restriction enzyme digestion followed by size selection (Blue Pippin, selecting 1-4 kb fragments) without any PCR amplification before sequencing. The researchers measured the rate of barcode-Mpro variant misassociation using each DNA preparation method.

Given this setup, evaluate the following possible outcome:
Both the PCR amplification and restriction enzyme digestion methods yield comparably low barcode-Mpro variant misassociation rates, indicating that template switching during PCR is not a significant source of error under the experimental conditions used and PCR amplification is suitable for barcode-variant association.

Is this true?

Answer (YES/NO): NO